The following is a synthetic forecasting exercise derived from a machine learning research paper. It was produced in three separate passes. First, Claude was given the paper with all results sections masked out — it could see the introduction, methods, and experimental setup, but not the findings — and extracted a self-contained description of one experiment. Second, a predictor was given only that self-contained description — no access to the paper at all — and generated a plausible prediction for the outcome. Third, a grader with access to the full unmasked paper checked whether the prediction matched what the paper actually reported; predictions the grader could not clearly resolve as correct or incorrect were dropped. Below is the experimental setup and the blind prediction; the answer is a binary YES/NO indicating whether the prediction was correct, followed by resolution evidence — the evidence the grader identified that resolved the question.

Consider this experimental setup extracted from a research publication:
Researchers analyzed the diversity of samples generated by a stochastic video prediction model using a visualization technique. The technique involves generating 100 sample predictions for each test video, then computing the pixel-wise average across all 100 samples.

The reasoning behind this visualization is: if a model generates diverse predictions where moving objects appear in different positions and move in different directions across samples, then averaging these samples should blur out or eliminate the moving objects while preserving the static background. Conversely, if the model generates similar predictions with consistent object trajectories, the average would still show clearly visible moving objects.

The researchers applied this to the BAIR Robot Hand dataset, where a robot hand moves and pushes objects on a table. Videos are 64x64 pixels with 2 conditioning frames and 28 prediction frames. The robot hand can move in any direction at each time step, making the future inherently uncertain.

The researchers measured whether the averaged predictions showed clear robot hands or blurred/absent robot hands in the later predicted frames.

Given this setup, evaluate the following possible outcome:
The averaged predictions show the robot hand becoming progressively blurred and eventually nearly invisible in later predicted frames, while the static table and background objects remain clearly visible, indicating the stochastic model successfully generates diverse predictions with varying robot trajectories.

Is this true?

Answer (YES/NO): YES